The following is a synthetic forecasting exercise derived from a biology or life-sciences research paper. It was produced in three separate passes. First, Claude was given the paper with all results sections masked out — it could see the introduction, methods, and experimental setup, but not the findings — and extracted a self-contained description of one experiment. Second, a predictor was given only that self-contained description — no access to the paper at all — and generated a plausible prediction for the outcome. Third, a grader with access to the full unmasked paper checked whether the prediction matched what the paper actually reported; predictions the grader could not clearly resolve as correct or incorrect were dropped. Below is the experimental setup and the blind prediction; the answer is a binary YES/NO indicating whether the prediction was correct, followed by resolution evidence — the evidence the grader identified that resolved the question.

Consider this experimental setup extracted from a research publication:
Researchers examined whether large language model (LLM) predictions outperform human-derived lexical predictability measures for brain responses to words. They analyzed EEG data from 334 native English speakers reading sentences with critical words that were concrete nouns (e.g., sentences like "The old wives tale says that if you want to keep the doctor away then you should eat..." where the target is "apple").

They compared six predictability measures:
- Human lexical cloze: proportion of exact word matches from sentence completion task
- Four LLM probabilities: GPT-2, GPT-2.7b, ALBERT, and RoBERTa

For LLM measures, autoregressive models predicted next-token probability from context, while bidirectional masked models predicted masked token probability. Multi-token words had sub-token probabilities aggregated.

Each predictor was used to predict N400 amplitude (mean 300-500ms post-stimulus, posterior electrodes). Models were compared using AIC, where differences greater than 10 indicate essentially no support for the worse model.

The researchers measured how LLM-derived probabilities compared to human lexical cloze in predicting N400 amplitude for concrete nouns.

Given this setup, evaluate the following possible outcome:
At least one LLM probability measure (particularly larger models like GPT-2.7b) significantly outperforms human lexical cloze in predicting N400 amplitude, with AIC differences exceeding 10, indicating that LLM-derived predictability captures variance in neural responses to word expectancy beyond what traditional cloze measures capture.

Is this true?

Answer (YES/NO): NO